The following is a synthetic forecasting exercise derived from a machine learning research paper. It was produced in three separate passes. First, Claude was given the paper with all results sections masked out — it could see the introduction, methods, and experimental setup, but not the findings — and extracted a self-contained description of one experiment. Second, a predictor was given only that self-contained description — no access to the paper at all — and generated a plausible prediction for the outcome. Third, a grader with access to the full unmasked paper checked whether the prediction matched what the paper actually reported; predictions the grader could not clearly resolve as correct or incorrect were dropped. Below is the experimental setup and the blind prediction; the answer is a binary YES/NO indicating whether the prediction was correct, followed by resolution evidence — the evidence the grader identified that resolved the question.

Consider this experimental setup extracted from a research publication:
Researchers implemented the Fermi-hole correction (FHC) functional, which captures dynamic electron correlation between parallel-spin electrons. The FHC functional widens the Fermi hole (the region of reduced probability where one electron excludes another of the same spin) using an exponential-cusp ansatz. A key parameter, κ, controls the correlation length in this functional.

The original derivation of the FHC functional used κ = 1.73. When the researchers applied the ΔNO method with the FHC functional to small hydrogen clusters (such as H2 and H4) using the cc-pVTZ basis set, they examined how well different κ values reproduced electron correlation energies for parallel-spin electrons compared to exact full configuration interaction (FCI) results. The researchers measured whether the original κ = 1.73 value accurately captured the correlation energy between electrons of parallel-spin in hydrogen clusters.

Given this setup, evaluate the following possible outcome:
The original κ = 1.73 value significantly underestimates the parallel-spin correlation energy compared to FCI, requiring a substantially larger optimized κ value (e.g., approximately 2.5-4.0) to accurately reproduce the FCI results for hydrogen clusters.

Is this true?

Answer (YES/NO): NO